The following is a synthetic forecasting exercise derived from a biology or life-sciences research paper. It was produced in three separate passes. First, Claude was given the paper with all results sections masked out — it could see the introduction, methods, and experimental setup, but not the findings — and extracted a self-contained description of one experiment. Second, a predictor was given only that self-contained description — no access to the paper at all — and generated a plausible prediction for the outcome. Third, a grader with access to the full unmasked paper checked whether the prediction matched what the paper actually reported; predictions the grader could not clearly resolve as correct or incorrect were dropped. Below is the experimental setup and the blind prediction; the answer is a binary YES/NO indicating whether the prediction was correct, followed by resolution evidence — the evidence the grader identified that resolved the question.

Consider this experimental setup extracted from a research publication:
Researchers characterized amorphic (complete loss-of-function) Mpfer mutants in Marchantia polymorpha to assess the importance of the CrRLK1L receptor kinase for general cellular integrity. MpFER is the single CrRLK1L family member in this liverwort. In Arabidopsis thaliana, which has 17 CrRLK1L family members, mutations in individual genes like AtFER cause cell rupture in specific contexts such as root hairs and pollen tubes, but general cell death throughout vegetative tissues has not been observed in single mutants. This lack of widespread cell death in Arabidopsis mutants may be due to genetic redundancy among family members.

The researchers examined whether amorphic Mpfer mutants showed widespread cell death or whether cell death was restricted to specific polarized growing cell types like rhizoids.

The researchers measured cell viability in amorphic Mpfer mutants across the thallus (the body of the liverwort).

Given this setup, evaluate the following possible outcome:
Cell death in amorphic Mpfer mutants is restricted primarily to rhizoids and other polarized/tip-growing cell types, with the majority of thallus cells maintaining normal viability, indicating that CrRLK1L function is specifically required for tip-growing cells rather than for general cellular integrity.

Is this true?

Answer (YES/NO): NO